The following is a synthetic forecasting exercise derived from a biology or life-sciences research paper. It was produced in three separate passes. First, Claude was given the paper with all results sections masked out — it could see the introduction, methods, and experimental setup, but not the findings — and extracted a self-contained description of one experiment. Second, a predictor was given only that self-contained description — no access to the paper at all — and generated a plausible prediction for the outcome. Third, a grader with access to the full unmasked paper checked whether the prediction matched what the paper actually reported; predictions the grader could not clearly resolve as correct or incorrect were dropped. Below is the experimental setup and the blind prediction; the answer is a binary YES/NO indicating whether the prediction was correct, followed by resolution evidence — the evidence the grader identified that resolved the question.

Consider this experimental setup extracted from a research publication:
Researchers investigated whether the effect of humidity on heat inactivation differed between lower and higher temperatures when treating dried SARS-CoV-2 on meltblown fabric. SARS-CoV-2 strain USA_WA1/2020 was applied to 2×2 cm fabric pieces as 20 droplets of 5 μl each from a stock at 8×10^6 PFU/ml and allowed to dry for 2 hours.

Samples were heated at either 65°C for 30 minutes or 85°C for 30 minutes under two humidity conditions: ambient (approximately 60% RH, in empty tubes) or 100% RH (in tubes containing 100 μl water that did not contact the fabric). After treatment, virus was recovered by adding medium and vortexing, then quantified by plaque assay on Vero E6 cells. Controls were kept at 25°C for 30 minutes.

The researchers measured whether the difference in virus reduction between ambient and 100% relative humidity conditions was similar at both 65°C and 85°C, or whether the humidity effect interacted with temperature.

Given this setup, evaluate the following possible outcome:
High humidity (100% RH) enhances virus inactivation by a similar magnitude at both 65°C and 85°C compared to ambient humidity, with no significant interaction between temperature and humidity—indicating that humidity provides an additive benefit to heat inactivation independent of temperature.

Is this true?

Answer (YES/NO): NO